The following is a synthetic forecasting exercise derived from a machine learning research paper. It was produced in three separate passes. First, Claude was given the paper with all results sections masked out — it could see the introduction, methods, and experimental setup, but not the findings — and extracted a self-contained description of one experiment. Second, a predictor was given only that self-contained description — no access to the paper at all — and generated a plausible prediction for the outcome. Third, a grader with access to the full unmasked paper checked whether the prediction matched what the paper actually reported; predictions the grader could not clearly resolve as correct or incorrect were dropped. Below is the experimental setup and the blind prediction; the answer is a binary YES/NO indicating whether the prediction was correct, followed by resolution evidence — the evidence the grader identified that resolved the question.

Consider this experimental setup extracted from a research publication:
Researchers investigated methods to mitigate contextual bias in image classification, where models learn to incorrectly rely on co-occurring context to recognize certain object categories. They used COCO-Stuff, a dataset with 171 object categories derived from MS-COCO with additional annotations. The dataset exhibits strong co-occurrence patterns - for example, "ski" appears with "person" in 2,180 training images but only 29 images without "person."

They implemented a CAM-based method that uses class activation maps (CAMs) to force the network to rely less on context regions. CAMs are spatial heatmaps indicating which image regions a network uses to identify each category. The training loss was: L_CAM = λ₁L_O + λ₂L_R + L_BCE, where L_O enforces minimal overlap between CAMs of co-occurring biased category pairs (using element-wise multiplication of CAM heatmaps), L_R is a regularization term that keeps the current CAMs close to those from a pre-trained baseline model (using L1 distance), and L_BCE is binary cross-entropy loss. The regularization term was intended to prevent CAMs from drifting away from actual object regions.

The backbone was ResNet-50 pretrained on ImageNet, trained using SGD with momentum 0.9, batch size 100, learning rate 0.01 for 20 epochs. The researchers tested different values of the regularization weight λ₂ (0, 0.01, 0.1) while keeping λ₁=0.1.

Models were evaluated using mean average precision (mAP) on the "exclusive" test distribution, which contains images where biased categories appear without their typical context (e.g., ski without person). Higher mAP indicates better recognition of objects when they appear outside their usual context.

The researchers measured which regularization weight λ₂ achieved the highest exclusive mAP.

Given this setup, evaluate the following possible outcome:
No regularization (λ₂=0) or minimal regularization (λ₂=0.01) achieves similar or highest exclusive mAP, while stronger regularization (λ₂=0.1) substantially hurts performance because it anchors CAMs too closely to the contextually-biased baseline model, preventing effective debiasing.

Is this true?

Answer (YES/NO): NO